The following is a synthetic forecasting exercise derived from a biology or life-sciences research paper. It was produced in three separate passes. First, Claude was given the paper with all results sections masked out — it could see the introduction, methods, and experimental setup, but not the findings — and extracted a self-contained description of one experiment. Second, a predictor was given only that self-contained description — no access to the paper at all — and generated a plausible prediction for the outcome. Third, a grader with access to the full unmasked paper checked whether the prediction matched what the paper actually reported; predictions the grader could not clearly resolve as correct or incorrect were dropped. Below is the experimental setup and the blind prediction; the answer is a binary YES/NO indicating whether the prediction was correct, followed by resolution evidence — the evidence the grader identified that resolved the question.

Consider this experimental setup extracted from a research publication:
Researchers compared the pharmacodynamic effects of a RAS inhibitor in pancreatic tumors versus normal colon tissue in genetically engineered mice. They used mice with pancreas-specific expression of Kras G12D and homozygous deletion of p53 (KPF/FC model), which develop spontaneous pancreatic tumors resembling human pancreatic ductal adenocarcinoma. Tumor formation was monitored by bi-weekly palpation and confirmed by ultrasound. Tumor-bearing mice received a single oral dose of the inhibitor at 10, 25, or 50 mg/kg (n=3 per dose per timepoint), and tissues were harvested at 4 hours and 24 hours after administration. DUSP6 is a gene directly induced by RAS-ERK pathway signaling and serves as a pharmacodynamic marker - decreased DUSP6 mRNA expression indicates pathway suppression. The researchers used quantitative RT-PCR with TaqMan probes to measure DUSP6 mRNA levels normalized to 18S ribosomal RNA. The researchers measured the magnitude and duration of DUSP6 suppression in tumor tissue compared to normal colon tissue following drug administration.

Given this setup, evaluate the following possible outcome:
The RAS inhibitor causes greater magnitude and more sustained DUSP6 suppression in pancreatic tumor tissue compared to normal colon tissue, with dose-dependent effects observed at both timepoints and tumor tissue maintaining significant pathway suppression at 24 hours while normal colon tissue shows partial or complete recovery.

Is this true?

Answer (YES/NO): YES